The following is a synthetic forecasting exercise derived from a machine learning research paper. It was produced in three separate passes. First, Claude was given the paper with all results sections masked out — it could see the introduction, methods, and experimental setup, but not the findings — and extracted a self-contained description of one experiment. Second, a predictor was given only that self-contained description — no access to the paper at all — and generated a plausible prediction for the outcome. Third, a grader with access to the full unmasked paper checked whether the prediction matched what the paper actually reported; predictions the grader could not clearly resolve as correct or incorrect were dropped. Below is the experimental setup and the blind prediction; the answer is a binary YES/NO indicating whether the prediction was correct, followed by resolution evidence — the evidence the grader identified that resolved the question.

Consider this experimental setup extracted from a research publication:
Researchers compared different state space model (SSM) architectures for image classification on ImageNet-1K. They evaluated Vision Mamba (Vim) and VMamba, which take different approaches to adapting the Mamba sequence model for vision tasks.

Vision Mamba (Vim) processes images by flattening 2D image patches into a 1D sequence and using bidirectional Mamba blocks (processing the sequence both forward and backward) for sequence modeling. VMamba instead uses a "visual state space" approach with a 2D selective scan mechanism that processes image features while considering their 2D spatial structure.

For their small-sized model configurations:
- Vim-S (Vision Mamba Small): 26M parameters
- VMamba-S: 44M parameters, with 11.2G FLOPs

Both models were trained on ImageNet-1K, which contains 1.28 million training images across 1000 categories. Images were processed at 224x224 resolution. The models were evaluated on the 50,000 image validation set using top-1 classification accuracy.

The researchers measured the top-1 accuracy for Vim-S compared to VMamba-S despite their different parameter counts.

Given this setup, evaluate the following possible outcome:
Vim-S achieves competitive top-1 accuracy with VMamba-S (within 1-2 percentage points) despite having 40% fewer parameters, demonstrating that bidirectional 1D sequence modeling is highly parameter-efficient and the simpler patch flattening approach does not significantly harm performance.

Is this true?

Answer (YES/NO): NO